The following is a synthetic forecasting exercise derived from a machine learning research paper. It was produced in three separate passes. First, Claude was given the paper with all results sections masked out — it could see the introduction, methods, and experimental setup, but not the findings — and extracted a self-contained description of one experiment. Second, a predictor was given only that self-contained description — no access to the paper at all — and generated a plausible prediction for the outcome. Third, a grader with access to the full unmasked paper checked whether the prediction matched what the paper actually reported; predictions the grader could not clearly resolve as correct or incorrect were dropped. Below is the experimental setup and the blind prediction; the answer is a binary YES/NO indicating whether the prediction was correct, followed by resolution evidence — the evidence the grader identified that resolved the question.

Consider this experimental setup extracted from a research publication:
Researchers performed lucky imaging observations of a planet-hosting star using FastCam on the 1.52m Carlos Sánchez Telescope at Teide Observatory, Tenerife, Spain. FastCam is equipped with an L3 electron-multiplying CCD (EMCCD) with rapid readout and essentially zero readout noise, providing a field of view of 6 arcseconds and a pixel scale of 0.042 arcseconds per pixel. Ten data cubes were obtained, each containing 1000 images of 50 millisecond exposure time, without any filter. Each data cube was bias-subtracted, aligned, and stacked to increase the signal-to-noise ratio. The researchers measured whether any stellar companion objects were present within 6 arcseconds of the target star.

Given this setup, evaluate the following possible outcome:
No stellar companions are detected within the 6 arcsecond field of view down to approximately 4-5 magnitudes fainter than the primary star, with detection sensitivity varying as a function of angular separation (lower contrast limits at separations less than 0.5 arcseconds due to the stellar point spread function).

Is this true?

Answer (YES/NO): NO